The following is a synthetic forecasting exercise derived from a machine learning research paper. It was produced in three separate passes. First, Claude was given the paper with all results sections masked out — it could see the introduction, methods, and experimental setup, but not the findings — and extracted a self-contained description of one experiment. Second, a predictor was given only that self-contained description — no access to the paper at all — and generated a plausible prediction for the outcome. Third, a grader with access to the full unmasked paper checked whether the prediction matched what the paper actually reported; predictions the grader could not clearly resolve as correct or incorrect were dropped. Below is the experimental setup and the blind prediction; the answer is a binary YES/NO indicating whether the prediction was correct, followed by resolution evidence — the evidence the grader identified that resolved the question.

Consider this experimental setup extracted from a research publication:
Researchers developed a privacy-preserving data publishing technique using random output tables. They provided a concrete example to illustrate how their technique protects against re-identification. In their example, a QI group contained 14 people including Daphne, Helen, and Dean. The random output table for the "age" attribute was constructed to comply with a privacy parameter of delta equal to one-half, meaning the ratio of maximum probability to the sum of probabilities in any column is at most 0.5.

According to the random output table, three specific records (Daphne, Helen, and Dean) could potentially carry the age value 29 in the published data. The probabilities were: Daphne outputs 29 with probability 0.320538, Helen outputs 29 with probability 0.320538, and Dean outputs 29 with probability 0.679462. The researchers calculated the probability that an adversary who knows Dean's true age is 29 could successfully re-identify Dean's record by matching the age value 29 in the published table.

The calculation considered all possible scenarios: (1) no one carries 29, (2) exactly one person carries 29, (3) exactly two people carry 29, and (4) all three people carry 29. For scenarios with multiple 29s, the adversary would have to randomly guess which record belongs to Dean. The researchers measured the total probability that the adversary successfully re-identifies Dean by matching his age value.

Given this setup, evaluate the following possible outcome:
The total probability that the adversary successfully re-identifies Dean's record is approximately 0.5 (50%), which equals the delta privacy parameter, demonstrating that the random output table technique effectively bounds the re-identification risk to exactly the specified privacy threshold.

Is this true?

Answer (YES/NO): NO